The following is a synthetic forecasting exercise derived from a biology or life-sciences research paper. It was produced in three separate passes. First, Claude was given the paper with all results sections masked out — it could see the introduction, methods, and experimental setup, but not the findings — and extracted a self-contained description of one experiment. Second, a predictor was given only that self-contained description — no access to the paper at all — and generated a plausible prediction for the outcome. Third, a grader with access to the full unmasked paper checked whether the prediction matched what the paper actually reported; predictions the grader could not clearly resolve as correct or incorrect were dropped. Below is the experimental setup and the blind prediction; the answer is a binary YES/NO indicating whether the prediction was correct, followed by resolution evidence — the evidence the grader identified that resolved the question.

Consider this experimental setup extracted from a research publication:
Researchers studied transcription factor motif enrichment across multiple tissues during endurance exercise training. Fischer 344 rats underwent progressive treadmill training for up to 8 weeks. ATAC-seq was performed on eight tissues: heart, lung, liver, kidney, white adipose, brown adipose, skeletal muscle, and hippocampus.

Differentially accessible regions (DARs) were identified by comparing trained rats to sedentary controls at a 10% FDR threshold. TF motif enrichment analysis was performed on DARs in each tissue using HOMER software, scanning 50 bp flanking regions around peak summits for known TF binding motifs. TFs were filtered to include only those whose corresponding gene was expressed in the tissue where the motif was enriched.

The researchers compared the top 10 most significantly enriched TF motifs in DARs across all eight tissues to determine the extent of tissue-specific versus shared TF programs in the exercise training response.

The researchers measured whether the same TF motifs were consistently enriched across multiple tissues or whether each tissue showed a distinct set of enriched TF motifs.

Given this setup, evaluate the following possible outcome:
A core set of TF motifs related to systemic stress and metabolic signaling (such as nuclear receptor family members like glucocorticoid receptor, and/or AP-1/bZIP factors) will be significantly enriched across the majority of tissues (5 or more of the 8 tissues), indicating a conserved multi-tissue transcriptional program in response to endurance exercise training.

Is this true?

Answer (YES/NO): NO